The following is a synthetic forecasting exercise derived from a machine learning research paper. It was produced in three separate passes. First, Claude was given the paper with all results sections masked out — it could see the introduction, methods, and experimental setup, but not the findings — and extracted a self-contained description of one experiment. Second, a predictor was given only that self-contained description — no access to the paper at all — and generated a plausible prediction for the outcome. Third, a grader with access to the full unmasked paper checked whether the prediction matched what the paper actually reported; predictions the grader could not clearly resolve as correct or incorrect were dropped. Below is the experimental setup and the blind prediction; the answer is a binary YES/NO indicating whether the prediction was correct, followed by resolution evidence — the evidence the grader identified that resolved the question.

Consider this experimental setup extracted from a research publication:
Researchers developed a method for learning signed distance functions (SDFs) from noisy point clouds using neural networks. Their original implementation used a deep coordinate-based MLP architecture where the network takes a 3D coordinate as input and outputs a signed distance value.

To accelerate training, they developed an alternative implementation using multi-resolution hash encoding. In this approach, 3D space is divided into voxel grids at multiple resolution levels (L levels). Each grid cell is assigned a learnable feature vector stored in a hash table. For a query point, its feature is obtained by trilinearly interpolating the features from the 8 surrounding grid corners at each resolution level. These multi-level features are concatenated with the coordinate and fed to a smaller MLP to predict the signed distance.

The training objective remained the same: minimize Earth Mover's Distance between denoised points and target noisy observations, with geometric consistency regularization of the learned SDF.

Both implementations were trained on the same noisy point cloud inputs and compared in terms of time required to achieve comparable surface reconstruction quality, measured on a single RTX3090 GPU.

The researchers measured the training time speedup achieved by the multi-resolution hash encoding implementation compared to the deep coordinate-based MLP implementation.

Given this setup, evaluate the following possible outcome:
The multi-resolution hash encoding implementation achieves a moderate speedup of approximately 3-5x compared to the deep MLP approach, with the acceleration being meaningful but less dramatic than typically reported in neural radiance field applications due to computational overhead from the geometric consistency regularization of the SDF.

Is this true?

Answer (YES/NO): NO